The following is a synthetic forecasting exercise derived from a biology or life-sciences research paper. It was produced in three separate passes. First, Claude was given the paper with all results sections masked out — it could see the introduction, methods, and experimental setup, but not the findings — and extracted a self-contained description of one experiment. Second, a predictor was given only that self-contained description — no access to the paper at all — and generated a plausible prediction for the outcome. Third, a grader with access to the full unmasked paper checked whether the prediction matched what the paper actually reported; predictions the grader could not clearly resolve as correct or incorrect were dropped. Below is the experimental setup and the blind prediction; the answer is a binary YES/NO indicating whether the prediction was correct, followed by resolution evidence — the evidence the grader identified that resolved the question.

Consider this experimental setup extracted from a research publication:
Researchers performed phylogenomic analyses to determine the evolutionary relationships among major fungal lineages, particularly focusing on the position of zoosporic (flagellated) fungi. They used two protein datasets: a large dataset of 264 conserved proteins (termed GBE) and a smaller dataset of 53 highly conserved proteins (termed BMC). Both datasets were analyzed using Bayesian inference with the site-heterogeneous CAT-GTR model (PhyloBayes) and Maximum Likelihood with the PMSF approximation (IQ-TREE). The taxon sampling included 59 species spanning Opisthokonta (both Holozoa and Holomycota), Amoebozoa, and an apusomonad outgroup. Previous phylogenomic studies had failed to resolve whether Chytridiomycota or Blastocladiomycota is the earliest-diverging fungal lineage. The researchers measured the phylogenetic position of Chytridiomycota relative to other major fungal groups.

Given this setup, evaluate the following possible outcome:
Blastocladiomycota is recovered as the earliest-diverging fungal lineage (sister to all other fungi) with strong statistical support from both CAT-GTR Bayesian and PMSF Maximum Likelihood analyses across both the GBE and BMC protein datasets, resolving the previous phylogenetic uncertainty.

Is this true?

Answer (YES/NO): NO